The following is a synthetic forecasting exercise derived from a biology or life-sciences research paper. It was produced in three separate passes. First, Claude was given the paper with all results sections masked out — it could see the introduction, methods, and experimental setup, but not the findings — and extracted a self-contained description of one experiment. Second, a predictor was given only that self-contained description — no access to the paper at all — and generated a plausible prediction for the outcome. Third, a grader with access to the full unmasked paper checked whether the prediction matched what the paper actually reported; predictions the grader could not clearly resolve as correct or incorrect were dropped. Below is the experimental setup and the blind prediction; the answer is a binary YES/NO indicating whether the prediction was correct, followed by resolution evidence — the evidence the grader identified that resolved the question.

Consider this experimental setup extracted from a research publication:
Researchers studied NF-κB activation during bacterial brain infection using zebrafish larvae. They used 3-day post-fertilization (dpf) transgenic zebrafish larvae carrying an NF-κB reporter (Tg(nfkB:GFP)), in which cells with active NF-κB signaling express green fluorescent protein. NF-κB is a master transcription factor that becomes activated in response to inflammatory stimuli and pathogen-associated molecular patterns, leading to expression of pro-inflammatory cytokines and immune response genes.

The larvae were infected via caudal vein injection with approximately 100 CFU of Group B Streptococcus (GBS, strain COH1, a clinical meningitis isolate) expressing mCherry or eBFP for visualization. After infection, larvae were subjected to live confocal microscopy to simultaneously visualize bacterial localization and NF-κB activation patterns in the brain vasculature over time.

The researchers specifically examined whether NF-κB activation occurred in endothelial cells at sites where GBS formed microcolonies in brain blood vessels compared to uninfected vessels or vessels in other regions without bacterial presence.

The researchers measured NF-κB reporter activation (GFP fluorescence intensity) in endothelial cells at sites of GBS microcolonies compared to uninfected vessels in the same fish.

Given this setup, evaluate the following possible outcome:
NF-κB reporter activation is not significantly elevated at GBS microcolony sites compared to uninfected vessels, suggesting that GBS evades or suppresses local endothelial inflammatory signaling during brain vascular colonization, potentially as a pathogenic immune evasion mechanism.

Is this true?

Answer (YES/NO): NO